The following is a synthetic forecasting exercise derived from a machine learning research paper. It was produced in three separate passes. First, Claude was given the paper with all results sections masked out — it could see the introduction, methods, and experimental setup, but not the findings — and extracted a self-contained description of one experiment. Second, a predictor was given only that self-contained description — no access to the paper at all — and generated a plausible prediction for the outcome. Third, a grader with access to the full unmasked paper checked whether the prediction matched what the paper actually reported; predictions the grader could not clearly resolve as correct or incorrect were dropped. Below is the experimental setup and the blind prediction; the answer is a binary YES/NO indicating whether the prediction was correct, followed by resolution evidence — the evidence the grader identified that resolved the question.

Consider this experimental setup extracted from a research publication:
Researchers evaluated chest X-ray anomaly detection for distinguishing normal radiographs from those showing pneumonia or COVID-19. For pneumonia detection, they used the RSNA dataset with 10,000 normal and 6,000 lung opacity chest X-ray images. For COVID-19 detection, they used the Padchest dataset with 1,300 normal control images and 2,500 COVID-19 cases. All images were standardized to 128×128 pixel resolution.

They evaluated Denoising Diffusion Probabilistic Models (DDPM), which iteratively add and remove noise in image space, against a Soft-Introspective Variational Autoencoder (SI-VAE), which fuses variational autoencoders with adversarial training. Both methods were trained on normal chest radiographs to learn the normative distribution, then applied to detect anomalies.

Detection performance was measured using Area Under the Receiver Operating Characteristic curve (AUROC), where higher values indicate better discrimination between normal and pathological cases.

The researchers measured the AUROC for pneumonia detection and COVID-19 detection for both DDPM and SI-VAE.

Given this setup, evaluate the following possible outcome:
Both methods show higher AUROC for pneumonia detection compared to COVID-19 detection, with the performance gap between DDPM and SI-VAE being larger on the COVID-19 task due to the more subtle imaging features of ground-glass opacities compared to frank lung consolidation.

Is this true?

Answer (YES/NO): NO